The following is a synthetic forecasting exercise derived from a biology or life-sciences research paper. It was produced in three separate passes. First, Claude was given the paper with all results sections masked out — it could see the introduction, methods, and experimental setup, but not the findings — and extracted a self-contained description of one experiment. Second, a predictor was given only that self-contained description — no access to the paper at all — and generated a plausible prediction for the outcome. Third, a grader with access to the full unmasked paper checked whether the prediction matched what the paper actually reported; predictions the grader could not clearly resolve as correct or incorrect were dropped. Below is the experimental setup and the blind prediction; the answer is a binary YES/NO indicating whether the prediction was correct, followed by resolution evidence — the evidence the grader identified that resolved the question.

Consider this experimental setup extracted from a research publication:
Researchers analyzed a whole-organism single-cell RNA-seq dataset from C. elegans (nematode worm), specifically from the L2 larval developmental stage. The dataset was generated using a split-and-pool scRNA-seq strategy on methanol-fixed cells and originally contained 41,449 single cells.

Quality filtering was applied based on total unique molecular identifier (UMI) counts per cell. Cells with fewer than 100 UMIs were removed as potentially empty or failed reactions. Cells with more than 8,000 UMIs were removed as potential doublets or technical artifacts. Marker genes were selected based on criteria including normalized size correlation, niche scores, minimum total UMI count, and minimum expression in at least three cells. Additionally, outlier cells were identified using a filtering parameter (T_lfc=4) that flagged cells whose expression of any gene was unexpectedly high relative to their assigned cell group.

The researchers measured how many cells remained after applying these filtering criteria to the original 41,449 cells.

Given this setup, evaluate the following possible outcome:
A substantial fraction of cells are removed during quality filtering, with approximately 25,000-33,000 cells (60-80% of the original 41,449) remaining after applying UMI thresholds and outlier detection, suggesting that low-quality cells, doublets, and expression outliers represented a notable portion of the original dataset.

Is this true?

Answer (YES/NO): NO